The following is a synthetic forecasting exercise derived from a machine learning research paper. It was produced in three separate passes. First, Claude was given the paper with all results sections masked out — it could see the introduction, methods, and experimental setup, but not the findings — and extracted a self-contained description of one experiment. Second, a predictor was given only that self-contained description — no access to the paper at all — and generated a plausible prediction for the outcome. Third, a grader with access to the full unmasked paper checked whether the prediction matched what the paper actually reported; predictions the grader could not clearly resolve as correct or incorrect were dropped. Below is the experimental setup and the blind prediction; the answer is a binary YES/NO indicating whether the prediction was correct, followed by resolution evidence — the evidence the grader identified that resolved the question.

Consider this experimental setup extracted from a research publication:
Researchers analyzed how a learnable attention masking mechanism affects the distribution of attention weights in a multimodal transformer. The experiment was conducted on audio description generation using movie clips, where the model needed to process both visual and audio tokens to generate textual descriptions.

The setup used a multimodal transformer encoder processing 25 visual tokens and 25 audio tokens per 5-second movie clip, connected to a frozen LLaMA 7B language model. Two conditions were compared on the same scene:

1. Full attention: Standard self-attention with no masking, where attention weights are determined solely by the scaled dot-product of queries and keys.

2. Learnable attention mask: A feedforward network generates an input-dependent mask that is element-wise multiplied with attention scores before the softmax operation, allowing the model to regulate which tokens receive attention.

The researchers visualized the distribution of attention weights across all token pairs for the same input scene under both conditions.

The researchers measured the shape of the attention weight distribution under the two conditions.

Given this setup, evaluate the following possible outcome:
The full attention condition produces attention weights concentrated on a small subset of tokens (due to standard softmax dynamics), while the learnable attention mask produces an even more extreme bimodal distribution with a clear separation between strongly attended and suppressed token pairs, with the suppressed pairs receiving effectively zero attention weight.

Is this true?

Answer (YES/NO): NO